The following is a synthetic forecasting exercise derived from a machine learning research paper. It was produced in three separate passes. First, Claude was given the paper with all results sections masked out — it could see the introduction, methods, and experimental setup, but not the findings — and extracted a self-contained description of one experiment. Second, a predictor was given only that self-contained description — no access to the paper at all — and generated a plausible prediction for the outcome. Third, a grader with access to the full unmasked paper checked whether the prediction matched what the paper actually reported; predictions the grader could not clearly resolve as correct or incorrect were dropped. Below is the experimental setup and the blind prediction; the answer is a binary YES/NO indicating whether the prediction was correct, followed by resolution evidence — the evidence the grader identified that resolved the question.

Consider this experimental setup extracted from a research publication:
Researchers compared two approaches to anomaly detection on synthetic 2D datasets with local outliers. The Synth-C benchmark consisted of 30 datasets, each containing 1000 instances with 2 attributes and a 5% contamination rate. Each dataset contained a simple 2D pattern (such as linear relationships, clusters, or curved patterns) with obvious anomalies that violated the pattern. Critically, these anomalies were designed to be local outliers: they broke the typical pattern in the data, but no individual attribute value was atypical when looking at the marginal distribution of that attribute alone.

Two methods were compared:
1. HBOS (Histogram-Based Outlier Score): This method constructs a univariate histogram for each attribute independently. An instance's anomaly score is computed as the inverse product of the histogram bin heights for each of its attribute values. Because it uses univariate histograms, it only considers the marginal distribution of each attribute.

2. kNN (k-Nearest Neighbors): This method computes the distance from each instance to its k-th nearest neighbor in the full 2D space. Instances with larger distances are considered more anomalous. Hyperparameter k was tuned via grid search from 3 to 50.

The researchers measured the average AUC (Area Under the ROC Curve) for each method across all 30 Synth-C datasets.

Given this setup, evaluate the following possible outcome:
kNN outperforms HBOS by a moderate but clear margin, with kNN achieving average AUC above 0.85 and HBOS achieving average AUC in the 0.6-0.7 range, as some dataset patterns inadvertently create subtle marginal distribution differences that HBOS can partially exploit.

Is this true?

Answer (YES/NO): NO